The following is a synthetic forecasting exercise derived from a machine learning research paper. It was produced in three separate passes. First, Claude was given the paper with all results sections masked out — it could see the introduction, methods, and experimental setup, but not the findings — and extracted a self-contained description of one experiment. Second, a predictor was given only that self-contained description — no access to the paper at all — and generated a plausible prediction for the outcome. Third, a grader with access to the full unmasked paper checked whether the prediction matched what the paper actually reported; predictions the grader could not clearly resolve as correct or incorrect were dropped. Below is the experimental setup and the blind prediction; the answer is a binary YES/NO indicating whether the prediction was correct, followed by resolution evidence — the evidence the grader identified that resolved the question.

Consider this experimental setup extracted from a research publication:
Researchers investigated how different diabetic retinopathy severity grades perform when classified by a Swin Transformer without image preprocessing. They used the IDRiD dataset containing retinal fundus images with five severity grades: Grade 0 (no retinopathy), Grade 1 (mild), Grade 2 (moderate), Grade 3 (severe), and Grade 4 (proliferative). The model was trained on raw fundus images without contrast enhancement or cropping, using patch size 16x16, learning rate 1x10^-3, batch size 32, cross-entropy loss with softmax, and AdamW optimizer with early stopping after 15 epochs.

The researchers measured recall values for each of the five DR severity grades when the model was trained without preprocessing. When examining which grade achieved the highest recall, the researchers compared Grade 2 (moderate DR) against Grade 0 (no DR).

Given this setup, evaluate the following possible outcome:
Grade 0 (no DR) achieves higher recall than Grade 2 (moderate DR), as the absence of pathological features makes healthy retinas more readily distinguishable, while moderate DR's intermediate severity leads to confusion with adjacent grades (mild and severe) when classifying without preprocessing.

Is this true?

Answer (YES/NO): NO